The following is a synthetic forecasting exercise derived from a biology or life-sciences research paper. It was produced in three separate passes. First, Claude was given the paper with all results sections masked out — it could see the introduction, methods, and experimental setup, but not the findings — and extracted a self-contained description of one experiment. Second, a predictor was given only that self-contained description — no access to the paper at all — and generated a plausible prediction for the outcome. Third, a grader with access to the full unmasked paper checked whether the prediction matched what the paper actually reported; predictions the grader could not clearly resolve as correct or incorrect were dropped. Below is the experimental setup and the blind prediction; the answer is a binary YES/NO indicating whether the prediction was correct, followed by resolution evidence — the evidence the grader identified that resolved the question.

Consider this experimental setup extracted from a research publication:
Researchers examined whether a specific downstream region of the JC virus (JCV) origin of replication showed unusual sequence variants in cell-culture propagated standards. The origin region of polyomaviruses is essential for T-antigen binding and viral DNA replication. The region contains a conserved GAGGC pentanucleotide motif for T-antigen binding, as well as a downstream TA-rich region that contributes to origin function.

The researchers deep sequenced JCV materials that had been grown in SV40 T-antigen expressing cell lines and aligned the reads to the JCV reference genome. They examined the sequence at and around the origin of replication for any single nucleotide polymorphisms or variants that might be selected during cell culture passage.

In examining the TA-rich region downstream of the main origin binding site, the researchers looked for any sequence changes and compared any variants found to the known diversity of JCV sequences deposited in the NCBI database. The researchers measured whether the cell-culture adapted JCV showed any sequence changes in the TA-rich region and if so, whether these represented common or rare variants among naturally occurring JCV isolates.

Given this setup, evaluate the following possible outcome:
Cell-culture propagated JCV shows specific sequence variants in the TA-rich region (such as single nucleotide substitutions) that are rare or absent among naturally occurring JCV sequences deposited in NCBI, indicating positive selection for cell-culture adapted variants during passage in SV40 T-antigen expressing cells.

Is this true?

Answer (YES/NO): YES